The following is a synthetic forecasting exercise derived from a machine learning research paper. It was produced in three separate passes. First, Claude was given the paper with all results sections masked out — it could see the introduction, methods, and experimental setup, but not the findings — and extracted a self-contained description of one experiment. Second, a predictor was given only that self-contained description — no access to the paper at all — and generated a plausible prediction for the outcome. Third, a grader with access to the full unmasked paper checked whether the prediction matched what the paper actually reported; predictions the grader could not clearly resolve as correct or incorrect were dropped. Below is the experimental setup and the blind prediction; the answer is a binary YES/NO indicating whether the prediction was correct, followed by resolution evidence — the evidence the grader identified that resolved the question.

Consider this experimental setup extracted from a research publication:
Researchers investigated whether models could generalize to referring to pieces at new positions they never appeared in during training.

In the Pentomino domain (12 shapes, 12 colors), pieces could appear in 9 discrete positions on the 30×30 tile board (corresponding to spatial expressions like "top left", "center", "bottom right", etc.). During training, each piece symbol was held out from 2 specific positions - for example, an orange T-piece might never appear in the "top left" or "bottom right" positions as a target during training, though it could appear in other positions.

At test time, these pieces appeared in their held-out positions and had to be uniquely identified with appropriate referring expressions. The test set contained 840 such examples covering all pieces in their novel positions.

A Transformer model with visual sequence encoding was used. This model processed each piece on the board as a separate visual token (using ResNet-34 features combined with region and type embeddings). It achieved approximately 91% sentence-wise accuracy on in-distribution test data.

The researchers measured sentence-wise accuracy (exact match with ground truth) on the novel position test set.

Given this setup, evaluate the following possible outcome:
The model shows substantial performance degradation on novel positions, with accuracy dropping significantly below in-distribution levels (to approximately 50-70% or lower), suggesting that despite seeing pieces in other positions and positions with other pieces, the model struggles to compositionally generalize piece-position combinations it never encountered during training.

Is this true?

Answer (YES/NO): NO